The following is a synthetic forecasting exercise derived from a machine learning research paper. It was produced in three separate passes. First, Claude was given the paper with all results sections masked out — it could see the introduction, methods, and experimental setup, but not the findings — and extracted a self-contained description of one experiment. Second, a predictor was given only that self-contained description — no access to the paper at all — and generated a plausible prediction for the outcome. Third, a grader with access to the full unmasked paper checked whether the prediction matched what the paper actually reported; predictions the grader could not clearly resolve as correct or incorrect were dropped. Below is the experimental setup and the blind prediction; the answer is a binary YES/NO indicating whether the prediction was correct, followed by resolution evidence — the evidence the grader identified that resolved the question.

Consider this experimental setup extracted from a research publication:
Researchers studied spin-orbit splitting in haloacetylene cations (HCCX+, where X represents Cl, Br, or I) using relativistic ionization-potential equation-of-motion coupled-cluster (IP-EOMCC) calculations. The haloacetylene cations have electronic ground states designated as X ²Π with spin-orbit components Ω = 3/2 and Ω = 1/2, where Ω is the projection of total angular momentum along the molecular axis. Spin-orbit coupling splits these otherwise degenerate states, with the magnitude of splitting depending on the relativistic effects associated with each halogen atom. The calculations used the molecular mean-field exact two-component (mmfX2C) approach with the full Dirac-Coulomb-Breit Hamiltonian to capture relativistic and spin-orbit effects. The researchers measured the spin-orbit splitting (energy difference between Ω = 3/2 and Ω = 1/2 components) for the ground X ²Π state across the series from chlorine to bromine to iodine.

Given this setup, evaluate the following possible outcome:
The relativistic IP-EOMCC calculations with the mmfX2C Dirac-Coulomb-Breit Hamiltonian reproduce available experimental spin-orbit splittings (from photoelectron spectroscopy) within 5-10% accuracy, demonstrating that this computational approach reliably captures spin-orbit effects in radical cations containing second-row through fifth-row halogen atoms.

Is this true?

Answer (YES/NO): NO